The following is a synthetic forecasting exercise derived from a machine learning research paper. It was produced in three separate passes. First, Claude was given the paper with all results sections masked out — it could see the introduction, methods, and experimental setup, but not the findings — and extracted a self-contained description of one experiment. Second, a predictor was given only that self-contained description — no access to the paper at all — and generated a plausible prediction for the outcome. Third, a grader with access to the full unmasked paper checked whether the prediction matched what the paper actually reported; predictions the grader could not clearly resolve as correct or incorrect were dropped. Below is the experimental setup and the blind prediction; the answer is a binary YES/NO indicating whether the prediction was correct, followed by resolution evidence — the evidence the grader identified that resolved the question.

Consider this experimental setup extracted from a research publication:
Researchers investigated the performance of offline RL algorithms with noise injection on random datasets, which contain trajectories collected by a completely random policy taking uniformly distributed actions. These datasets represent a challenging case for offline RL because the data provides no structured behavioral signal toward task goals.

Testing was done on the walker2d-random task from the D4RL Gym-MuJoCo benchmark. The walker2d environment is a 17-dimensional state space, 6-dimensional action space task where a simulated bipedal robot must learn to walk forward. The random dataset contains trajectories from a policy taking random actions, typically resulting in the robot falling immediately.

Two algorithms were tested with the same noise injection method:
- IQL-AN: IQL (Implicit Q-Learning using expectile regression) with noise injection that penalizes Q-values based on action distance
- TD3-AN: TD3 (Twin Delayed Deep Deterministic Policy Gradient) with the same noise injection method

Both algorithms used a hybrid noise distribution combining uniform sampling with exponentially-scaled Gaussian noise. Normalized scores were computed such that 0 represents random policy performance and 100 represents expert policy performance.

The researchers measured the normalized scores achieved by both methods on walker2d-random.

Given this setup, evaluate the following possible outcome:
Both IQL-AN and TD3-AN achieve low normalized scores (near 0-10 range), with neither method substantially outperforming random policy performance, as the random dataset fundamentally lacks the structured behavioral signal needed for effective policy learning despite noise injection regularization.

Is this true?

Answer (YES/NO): NO